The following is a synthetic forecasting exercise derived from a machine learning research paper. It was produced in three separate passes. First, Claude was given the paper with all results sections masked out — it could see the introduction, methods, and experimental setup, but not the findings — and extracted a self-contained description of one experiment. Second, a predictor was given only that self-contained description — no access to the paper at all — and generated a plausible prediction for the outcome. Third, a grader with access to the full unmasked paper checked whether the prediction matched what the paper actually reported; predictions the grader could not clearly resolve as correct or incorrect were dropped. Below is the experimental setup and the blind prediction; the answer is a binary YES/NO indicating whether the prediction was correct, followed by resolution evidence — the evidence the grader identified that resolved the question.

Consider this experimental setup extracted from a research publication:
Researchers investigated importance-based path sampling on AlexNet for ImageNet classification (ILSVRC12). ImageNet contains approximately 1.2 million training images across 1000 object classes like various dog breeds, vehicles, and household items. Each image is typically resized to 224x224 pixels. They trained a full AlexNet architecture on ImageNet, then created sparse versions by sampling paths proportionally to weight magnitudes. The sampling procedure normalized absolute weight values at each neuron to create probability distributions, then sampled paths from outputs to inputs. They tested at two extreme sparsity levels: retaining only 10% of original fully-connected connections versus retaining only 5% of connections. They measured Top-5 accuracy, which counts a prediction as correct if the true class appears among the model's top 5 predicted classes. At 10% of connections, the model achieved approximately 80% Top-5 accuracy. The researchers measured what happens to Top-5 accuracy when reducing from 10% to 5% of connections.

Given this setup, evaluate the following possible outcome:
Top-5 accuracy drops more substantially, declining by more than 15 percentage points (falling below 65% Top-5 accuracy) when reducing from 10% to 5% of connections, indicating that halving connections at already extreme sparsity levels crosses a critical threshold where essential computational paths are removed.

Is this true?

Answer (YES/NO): YES